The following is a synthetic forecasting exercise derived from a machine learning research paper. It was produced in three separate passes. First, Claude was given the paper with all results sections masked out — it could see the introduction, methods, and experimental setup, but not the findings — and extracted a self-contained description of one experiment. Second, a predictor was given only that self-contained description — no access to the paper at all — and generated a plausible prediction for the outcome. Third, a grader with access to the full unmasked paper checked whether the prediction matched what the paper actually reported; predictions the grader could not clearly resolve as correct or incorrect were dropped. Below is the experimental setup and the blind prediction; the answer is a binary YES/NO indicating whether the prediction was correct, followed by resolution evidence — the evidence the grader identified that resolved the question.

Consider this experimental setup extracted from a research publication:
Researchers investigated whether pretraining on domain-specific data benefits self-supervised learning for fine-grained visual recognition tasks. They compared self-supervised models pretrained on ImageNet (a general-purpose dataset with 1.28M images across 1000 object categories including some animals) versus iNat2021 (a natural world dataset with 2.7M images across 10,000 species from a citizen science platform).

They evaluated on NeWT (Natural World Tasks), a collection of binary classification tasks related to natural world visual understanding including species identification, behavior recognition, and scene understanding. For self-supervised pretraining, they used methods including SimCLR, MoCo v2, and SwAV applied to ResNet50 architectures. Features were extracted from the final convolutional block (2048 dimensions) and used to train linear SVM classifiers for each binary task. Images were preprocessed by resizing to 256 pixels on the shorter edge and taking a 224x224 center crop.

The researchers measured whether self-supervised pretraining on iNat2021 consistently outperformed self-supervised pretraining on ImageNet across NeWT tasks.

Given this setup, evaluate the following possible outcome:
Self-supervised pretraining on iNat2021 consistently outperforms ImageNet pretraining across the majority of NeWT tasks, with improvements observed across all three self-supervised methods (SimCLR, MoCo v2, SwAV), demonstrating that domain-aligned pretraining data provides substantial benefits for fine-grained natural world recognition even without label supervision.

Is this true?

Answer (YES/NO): NO